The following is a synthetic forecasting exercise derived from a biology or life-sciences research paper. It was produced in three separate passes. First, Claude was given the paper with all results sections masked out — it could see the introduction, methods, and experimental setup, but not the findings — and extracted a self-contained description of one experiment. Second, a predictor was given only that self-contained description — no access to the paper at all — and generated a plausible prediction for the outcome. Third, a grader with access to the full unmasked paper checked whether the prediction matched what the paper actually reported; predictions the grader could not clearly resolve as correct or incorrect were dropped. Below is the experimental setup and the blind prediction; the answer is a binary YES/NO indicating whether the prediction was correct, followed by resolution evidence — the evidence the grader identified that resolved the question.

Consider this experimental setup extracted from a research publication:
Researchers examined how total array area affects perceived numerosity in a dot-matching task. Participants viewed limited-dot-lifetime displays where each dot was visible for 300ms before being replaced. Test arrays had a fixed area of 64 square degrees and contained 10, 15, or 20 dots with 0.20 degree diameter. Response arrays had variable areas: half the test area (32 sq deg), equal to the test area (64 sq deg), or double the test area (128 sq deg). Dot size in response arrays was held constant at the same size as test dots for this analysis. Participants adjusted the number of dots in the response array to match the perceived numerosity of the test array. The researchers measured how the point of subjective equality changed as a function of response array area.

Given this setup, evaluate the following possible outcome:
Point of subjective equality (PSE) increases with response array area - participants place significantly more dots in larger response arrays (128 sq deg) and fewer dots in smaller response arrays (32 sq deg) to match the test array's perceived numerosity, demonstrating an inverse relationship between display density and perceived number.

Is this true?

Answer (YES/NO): NO